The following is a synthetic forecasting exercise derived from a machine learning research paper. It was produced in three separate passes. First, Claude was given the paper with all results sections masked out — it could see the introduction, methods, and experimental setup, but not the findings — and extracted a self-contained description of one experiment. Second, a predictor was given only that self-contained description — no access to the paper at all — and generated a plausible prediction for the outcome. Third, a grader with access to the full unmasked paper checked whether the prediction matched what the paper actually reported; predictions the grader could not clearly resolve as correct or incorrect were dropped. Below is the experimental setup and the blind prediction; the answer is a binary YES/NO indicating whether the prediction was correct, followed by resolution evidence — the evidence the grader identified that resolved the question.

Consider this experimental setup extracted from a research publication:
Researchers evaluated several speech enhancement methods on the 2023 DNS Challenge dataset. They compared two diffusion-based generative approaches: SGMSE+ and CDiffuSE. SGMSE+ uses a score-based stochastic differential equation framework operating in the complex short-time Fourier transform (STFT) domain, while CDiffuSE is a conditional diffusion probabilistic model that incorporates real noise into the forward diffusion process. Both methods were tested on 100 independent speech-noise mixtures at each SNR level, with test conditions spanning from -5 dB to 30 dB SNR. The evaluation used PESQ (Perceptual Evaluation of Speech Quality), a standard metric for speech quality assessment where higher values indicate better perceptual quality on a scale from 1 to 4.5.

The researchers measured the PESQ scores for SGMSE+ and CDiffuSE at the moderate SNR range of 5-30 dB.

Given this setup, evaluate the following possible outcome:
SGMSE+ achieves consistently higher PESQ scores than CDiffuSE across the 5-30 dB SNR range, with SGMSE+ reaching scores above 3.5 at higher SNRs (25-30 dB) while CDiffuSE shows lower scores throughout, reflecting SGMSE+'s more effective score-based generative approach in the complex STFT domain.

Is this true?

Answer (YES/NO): NO